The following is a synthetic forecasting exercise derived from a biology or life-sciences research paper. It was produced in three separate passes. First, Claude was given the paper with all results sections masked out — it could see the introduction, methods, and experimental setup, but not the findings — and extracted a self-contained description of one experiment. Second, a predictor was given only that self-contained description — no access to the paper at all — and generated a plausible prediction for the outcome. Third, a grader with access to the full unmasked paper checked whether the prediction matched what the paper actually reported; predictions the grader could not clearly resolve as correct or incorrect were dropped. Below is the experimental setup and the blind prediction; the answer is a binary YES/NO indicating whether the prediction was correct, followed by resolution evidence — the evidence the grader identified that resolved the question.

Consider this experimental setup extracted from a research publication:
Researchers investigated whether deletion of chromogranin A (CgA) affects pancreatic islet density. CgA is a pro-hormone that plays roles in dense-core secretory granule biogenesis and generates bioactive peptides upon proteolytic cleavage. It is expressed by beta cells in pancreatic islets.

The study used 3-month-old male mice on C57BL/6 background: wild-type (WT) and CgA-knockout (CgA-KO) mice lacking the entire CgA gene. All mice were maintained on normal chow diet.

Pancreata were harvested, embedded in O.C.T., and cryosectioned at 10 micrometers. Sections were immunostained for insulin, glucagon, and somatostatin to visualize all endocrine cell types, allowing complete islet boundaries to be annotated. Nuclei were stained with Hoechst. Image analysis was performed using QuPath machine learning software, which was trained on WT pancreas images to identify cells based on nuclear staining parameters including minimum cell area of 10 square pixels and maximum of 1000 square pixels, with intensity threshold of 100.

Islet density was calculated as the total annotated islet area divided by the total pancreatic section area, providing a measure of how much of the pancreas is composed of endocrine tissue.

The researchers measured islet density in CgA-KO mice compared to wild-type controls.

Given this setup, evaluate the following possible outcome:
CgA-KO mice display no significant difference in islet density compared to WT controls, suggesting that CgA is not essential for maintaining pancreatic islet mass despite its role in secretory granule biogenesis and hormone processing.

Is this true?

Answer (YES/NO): NO